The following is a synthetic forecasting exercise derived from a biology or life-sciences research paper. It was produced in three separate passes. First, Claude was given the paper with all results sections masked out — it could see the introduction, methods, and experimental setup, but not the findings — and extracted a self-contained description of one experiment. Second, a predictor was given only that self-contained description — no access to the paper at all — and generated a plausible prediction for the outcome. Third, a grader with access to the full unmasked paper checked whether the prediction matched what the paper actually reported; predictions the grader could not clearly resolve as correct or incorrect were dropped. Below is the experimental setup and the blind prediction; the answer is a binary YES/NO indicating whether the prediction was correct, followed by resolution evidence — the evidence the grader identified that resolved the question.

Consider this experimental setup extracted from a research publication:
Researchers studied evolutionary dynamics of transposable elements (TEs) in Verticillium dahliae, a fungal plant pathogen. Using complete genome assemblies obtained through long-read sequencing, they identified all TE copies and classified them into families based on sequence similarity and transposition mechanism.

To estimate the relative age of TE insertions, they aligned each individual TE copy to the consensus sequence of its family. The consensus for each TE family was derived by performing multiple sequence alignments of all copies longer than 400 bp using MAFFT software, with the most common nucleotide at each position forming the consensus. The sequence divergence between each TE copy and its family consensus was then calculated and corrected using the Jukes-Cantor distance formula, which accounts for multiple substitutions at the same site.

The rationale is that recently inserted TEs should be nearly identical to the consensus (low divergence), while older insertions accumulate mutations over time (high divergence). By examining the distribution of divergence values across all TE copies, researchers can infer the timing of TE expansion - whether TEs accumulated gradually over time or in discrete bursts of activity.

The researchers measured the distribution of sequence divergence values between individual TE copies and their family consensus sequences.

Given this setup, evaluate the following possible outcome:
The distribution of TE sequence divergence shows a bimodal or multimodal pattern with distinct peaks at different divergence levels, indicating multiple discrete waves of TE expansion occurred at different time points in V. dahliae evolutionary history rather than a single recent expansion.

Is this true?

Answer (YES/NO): YES